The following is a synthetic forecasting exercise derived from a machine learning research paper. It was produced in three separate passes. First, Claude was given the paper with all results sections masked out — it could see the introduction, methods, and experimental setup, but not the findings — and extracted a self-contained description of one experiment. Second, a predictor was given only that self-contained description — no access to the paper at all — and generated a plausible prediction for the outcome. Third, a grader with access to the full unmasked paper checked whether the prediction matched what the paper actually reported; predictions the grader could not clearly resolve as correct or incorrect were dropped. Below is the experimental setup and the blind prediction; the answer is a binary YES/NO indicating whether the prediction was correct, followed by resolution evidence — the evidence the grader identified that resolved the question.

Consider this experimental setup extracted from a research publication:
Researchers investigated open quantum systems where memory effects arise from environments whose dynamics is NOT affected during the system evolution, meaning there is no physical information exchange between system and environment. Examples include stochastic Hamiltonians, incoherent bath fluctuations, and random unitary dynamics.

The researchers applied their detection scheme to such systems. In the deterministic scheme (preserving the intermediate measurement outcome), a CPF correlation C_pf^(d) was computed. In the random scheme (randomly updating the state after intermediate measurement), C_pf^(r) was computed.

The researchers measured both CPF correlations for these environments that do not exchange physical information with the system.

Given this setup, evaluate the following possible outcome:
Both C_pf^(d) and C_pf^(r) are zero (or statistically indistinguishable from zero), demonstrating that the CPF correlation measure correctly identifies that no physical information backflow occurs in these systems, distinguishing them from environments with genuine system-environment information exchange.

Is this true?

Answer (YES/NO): NO